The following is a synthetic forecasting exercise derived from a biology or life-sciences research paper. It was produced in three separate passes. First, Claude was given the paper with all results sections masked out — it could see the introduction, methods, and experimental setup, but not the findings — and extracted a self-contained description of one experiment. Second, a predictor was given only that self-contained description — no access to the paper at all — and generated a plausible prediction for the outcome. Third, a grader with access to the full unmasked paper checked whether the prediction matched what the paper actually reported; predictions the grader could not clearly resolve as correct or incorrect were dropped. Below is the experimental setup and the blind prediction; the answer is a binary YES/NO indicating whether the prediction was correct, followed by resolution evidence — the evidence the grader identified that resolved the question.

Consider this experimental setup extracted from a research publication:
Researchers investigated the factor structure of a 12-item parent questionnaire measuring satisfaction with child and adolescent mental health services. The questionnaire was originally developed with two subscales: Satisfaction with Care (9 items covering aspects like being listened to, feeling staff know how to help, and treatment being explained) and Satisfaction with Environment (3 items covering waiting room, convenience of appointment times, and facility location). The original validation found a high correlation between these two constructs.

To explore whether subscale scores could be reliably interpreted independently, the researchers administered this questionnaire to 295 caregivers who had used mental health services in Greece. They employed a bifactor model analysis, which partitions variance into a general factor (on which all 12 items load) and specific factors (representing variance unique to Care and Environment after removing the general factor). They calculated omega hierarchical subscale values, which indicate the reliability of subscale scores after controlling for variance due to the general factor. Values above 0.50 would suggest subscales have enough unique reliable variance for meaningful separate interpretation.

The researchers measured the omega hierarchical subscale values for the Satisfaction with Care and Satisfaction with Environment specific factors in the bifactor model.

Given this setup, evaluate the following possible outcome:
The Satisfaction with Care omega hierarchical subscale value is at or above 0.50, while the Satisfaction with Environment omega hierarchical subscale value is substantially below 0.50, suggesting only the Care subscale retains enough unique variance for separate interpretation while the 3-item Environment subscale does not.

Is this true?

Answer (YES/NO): NO